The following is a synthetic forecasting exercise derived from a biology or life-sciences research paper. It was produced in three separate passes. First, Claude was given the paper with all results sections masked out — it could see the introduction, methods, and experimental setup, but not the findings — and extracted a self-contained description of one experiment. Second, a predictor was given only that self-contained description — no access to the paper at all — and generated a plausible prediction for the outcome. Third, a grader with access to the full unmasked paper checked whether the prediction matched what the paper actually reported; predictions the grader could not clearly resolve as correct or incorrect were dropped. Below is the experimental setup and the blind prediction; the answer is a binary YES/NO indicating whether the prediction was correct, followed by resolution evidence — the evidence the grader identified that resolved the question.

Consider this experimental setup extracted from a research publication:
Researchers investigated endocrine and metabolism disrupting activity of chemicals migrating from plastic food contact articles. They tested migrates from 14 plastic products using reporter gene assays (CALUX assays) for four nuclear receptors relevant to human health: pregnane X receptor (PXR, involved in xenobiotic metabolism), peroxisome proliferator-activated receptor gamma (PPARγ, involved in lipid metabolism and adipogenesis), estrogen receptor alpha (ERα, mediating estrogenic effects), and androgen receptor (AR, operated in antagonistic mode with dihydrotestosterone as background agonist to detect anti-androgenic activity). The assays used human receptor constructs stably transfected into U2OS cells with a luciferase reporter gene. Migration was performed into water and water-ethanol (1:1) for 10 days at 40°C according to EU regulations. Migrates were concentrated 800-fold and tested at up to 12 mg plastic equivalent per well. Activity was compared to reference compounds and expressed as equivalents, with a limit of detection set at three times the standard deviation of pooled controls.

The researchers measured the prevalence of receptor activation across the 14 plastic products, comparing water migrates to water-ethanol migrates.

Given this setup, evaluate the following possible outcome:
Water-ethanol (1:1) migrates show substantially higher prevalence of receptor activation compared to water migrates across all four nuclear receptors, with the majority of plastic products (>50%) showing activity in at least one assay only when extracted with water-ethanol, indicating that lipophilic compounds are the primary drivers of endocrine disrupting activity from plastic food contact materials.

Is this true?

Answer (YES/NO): NO